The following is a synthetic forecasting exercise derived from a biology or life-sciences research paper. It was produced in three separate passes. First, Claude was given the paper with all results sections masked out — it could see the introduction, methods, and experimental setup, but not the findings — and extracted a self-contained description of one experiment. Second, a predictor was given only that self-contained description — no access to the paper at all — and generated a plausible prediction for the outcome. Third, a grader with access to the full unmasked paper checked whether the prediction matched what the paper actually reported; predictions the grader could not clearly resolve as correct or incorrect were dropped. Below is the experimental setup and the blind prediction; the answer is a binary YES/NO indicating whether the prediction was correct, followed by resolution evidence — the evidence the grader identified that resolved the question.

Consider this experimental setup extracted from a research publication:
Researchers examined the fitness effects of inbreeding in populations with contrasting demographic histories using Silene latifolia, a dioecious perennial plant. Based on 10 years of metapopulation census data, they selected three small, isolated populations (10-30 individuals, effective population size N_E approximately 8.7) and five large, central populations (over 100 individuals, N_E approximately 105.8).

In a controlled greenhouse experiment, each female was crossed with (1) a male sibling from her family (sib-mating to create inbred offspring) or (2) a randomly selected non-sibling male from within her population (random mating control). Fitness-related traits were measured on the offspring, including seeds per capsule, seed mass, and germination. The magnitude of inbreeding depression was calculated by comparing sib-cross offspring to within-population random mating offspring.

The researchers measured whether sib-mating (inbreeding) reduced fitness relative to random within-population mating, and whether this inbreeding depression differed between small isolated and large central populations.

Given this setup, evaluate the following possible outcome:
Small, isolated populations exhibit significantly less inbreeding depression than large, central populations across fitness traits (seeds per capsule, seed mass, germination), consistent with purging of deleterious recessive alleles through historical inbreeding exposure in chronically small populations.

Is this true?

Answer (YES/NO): NO